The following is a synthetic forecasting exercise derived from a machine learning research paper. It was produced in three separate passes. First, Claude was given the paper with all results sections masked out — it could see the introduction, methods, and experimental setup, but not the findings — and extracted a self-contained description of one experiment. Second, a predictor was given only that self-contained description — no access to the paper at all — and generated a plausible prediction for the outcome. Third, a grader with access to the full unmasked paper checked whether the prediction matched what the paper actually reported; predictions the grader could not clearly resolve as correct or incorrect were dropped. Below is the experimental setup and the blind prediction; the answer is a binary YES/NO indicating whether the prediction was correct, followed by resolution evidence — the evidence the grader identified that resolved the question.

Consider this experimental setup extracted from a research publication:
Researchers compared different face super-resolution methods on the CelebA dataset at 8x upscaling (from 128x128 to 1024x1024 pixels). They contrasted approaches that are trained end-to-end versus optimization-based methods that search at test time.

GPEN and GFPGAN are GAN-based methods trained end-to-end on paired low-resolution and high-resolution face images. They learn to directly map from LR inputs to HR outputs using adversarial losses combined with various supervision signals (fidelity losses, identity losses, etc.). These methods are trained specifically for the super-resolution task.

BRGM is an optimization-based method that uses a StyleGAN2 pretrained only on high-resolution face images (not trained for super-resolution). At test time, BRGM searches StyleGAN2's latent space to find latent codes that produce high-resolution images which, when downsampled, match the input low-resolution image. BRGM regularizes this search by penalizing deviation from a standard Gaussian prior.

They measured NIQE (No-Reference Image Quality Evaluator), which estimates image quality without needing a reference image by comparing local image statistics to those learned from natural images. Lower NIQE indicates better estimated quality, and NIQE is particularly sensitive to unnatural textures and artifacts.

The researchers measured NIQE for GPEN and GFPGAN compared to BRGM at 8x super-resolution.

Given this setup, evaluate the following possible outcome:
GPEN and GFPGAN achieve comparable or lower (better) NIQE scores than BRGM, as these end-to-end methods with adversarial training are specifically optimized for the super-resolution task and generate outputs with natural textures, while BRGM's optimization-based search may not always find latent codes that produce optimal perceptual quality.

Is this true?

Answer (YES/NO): YES